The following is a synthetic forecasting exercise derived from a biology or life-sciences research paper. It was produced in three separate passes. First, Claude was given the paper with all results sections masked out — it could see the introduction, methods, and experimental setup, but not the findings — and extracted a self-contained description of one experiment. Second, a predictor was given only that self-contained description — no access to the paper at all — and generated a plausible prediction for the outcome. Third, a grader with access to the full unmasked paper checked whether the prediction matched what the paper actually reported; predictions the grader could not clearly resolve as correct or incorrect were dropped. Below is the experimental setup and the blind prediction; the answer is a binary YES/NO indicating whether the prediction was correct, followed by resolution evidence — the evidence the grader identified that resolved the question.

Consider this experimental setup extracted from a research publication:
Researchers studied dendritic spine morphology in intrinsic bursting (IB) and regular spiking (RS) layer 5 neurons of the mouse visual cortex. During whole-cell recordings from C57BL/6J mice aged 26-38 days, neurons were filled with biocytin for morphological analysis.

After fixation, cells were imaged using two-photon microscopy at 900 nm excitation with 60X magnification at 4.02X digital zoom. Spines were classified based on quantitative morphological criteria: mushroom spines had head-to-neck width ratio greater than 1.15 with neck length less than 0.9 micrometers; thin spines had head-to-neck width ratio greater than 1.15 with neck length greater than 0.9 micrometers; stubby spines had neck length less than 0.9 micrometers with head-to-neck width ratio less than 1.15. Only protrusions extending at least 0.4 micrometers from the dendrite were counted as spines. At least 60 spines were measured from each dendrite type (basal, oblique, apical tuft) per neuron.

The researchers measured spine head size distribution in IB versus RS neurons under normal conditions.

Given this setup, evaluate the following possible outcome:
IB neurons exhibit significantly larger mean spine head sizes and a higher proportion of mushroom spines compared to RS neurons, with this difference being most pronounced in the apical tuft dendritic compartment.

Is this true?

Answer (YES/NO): NO